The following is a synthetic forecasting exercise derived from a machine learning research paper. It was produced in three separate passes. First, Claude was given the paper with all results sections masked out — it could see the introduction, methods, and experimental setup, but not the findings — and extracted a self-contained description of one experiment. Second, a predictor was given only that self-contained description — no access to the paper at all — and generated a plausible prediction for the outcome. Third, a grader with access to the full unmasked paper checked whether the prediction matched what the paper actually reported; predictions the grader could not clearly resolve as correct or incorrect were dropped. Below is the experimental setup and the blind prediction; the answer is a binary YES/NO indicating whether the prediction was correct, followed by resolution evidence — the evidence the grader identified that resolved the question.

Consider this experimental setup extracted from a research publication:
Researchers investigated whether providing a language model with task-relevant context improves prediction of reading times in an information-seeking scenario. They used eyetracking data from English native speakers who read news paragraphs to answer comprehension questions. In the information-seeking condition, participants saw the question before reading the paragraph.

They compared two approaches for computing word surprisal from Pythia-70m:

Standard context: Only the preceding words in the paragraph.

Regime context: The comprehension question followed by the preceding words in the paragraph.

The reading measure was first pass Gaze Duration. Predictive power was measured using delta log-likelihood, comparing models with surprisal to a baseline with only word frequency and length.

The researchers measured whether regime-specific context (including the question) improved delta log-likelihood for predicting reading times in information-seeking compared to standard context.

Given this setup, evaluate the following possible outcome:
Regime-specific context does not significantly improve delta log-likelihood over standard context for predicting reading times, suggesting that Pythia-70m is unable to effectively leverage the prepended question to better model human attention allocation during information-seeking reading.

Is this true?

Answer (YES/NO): YES